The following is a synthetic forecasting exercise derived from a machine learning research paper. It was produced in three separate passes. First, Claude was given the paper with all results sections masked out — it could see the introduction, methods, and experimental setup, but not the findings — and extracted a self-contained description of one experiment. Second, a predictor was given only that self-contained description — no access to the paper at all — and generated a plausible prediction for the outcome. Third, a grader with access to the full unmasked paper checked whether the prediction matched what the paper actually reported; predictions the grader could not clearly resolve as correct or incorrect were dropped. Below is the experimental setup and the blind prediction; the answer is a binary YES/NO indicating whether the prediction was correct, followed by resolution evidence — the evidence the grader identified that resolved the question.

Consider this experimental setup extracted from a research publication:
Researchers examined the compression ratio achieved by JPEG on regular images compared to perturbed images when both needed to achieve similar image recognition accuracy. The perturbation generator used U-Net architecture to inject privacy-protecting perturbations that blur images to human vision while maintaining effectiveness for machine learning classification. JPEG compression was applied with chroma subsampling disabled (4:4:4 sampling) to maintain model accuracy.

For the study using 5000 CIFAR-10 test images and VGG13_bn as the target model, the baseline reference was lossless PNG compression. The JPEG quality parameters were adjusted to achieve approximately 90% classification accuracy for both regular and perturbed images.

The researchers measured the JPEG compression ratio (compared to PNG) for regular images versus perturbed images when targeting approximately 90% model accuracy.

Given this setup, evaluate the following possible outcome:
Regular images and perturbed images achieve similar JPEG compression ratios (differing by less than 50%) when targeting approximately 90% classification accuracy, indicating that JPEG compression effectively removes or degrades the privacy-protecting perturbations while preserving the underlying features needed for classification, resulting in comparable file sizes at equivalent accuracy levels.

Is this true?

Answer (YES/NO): NO